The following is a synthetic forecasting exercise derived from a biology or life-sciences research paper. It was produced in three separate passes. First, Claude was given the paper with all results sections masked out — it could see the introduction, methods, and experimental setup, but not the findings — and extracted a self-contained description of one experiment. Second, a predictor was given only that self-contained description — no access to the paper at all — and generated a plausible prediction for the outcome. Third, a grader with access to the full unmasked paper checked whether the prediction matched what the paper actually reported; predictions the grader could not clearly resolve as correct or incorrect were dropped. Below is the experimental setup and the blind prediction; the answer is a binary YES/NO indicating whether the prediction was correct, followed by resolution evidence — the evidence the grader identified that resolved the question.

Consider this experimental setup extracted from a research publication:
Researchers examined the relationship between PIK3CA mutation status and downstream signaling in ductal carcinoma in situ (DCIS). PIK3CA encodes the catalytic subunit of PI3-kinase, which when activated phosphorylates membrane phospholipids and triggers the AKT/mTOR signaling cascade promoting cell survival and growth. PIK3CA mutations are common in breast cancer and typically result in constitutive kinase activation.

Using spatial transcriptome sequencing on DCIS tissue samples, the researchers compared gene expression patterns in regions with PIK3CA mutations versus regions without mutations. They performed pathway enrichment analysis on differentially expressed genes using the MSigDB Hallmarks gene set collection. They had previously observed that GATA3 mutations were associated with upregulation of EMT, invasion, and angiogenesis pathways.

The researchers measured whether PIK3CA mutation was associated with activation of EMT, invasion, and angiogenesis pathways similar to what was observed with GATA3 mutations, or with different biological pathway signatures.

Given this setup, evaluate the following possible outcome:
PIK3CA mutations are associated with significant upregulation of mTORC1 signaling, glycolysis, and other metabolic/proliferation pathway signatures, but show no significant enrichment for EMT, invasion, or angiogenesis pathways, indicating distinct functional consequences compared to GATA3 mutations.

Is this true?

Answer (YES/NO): NO